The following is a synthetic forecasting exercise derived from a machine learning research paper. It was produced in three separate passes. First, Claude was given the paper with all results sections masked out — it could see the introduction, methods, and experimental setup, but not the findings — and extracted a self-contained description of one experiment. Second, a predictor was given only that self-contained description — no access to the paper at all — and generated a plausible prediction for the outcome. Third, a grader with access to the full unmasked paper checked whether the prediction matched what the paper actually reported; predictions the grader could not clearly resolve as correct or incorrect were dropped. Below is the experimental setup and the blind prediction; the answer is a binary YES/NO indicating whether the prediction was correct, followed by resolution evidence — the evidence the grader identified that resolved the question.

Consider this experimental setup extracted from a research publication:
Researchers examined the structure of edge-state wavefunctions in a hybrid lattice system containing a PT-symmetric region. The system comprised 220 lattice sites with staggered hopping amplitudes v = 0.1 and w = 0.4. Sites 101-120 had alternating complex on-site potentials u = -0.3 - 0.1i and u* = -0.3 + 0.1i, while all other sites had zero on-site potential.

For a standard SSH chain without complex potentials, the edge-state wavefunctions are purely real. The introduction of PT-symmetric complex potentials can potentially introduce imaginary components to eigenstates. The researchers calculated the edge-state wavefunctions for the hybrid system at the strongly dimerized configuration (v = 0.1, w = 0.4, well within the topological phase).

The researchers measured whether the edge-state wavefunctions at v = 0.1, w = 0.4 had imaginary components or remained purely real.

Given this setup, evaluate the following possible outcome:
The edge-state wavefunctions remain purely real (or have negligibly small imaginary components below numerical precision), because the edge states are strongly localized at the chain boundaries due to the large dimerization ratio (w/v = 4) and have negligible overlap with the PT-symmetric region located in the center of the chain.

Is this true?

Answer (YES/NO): YES